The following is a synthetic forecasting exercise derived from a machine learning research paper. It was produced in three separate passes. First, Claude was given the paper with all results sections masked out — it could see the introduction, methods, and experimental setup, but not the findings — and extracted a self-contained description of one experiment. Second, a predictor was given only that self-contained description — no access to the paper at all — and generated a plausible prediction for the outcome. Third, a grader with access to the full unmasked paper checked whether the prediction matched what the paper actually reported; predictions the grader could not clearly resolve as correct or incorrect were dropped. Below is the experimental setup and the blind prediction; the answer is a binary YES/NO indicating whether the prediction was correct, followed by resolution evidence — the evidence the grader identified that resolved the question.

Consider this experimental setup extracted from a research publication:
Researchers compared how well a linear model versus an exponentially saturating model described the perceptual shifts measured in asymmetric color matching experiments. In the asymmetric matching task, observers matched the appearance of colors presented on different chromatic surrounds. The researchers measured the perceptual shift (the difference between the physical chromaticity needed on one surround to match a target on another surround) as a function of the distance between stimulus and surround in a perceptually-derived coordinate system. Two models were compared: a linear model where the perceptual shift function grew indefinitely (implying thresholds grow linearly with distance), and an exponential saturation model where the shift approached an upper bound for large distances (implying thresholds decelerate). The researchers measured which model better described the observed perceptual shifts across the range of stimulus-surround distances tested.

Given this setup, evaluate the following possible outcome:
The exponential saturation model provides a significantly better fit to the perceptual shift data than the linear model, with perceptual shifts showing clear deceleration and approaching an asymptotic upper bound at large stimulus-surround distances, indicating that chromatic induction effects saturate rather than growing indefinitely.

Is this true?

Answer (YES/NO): NO